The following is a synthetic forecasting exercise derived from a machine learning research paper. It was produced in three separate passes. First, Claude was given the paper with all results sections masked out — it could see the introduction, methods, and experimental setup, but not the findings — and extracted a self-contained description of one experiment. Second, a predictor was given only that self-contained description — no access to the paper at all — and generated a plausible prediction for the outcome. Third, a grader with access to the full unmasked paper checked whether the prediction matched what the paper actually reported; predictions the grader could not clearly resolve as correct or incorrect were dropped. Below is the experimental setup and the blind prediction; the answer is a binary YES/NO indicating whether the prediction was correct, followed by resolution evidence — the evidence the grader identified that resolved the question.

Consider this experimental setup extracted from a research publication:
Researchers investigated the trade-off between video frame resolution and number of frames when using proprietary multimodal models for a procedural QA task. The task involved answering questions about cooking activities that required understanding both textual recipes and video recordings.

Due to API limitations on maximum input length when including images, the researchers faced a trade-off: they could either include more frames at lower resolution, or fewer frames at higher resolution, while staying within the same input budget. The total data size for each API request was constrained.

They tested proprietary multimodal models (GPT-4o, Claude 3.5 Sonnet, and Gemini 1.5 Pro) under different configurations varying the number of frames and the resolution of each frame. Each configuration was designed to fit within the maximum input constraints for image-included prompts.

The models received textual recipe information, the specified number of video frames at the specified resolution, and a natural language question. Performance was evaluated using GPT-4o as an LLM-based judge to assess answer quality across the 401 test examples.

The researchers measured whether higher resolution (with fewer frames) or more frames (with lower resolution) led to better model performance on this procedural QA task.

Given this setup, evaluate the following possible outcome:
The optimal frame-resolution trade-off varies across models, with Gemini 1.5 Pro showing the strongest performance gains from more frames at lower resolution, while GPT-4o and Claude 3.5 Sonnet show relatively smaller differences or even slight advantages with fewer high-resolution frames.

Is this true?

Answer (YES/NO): NO